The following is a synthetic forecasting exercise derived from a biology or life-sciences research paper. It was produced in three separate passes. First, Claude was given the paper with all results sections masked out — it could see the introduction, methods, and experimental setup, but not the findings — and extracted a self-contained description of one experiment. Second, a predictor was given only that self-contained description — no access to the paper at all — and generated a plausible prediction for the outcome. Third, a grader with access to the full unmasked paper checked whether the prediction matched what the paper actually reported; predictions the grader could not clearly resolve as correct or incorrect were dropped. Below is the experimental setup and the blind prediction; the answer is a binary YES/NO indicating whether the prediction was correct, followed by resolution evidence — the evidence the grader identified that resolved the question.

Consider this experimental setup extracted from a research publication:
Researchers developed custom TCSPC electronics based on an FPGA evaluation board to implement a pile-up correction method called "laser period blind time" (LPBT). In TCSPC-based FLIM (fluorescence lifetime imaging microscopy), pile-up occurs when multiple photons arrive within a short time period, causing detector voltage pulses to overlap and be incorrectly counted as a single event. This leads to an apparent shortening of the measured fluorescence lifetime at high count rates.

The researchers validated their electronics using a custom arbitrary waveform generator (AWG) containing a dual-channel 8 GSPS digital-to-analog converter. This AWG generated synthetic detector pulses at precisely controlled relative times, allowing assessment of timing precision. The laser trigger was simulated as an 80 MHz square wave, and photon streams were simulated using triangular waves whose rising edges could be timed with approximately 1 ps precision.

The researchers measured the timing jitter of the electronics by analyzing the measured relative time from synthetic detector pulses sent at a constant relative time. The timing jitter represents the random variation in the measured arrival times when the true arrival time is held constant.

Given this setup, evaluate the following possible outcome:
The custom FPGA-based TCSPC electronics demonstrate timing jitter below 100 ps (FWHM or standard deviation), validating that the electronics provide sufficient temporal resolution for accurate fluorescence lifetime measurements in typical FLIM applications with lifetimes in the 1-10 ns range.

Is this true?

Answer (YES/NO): YES